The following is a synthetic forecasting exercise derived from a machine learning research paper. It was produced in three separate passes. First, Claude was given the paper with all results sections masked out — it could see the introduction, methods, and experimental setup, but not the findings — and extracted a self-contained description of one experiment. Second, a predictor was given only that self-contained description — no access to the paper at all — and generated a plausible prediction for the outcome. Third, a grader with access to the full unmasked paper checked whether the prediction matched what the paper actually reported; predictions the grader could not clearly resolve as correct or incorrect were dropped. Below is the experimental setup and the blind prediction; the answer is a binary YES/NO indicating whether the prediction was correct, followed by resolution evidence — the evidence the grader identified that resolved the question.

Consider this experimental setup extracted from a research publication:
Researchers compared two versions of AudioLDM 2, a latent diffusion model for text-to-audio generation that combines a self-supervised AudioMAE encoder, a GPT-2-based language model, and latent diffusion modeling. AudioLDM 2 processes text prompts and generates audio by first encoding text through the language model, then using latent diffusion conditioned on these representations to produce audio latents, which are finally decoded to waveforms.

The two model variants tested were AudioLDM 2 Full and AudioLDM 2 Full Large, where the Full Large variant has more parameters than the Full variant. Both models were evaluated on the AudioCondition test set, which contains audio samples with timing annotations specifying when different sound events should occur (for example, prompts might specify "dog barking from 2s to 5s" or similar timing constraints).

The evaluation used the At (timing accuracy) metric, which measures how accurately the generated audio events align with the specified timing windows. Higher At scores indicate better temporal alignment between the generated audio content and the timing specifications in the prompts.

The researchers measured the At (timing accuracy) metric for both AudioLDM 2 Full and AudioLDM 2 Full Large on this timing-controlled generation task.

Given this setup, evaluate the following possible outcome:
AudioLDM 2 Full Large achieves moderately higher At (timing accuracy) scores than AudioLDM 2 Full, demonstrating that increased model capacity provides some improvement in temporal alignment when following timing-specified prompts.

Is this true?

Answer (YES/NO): NO